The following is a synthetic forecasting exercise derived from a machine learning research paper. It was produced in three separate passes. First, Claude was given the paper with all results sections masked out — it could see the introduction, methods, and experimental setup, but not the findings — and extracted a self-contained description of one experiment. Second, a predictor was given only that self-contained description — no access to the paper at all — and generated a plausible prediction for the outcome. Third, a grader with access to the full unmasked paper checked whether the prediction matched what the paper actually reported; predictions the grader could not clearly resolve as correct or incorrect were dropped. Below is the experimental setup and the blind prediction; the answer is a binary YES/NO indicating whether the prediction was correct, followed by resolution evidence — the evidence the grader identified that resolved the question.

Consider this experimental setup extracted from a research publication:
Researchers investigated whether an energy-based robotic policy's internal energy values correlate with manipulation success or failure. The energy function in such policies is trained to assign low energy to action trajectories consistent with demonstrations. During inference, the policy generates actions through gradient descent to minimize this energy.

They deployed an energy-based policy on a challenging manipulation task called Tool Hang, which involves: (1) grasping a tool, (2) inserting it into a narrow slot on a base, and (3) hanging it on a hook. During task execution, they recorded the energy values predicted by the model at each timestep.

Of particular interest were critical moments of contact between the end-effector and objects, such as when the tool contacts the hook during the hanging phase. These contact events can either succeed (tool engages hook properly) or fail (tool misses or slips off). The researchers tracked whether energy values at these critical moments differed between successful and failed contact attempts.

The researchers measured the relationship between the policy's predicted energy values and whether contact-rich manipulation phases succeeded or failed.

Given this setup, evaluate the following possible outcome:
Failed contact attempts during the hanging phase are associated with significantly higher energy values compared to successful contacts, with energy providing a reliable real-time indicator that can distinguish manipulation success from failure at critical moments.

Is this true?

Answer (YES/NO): YES